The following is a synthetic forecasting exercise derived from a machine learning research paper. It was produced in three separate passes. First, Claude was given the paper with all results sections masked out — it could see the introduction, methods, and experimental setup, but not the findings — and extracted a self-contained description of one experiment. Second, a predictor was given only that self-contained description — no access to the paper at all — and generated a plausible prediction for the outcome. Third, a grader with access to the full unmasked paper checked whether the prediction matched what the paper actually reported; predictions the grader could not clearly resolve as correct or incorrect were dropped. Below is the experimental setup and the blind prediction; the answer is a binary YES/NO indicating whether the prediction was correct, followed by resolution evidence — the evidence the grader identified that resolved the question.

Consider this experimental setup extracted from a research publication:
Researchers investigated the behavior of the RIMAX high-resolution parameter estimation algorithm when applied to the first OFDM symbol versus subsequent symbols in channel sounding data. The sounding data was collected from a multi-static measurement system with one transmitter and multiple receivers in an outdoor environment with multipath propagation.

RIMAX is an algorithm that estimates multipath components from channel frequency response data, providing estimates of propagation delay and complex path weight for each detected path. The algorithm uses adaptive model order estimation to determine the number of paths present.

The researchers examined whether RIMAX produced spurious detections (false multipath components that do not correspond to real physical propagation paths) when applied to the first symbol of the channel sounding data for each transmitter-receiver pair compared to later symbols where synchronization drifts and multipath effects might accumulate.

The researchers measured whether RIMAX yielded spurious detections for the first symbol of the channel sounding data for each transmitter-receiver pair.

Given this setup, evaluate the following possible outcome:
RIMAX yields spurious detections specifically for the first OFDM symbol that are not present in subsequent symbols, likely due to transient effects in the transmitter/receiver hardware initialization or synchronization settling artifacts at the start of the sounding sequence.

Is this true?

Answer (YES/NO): NO